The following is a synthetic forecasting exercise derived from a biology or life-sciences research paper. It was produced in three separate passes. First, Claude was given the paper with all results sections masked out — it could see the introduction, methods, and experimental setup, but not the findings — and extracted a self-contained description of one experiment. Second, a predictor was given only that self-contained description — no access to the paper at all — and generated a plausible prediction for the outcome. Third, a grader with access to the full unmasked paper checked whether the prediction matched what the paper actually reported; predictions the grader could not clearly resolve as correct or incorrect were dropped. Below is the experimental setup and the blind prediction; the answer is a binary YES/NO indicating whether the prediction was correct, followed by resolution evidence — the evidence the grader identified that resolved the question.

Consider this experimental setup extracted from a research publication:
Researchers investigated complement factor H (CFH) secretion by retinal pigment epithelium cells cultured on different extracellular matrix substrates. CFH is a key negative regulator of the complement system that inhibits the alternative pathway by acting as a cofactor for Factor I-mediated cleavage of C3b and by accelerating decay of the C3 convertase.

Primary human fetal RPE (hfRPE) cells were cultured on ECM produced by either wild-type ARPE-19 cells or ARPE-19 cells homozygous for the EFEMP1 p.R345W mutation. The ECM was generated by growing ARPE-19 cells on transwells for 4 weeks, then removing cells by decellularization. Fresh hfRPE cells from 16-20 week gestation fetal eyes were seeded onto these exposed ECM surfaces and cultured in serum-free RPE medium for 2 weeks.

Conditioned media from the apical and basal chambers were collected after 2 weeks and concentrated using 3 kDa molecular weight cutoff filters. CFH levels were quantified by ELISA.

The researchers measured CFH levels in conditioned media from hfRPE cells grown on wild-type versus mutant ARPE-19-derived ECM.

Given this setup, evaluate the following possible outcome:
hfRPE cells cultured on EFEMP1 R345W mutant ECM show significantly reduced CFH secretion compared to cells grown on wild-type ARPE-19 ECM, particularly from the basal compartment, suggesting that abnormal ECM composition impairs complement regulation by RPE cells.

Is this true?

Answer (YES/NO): NO